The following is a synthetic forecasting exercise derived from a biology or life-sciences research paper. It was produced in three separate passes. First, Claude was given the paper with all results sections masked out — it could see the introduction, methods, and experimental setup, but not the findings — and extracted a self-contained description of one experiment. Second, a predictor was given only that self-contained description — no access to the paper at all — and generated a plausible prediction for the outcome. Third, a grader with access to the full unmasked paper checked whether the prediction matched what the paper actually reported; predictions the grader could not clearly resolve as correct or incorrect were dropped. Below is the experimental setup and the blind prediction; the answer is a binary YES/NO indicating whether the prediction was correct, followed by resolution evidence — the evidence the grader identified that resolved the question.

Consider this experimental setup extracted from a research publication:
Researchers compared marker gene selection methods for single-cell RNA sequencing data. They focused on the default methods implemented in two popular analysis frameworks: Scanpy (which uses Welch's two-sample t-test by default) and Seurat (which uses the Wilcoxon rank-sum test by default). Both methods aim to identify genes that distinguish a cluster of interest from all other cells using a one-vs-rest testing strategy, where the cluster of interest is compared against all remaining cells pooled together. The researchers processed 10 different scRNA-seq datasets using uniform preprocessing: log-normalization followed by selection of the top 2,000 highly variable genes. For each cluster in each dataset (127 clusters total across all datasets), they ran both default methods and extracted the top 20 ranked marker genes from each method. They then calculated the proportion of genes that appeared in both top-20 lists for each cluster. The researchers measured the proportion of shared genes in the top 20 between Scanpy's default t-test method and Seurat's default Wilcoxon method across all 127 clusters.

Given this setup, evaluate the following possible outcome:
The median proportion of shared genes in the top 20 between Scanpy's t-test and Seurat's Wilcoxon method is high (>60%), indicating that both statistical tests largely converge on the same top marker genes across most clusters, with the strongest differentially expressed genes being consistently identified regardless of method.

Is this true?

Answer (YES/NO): NO